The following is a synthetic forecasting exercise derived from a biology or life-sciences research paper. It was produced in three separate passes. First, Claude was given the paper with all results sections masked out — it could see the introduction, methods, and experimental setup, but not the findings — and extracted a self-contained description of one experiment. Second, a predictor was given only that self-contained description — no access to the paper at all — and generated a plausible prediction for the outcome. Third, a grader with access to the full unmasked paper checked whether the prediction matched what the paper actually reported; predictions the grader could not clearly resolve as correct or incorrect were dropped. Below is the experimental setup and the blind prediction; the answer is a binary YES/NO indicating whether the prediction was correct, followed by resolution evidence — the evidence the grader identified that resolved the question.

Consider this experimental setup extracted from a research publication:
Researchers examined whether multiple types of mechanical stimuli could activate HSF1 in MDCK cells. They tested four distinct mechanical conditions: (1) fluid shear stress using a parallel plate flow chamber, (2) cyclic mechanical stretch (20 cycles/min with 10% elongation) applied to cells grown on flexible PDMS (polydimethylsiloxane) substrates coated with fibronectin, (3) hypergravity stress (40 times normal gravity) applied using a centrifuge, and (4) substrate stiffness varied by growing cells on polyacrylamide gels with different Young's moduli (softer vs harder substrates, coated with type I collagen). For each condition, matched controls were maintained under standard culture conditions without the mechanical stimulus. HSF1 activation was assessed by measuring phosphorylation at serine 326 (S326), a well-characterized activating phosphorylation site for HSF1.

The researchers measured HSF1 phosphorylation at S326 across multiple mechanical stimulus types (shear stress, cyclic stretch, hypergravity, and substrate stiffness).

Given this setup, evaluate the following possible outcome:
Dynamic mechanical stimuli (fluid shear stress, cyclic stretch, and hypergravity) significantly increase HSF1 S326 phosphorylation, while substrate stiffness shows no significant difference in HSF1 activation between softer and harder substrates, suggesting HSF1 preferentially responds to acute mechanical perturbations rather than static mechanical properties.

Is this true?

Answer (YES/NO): NO